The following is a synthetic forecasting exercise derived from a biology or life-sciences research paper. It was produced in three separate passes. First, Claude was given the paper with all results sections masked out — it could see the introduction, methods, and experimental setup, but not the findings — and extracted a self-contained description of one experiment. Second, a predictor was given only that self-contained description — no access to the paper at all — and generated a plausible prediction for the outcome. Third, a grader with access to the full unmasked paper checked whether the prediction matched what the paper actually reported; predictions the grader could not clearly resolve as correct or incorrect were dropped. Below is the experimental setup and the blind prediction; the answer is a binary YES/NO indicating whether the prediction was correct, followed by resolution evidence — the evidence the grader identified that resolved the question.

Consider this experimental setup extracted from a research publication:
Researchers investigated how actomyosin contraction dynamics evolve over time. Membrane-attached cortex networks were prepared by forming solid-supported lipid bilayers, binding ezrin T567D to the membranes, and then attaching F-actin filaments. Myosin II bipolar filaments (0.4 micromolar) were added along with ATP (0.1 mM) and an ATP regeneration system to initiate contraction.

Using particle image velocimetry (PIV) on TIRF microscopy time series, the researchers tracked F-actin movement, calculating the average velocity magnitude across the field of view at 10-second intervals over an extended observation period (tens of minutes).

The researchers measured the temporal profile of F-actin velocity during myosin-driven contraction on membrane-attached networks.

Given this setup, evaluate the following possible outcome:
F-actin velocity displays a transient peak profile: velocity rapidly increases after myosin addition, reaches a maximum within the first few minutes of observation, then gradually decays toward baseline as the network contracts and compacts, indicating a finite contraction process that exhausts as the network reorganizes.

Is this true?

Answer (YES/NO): YES